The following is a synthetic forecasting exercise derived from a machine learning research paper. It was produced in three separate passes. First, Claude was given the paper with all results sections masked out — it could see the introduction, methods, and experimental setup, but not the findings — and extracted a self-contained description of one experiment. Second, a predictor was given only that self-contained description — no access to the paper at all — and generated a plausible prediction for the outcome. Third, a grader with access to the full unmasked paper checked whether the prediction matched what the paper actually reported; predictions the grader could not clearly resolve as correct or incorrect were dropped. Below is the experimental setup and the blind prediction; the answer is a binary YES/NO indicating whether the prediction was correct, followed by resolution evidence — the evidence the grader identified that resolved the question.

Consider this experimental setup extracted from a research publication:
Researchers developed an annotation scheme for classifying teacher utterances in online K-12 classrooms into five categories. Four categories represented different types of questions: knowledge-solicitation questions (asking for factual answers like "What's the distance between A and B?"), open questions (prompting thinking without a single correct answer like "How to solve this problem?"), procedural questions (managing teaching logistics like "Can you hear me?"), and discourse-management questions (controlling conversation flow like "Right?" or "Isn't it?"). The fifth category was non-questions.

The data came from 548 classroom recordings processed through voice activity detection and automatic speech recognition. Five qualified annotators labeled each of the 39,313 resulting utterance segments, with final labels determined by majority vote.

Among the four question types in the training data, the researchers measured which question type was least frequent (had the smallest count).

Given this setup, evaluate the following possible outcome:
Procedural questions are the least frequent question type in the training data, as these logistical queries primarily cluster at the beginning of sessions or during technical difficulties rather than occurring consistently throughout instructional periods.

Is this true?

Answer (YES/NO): YES